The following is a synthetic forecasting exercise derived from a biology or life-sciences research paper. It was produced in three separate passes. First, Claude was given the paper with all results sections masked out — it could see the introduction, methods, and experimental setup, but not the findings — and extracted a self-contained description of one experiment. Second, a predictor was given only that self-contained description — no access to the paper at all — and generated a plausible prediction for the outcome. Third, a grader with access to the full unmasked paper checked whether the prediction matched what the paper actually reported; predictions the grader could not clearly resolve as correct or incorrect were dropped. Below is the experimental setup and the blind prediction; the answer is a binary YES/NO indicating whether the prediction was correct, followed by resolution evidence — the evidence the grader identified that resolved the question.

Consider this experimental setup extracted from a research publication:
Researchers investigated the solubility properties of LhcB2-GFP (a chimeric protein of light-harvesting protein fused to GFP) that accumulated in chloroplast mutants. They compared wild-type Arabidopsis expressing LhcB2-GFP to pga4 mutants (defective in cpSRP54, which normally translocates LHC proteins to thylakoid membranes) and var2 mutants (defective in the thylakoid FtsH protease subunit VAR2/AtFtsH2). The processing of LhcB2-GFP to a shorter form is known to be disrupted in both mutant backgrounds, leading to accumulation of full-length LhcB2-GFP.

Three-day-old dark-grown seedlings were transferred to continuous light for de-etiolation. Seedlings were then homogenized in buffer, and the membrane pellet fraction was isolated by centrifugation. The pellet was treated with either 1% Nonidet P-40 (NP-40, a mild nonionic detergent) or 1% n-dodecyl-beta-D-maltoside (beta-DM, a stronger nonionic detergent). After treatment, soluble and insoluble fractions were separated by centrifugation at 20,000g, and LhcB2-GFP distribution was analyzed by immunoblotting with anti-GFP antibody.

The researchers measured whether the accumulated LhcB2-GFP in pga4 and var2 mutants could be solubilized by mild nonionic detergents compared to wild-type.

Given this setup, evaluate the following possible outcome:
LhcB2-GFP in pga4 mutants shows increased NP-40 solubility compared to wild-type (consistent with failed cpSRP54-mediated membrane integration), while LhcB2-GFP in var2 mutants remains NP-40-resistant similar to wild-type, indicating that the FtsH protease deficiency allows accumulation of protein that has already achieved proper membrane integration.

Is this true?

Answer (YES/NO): NO